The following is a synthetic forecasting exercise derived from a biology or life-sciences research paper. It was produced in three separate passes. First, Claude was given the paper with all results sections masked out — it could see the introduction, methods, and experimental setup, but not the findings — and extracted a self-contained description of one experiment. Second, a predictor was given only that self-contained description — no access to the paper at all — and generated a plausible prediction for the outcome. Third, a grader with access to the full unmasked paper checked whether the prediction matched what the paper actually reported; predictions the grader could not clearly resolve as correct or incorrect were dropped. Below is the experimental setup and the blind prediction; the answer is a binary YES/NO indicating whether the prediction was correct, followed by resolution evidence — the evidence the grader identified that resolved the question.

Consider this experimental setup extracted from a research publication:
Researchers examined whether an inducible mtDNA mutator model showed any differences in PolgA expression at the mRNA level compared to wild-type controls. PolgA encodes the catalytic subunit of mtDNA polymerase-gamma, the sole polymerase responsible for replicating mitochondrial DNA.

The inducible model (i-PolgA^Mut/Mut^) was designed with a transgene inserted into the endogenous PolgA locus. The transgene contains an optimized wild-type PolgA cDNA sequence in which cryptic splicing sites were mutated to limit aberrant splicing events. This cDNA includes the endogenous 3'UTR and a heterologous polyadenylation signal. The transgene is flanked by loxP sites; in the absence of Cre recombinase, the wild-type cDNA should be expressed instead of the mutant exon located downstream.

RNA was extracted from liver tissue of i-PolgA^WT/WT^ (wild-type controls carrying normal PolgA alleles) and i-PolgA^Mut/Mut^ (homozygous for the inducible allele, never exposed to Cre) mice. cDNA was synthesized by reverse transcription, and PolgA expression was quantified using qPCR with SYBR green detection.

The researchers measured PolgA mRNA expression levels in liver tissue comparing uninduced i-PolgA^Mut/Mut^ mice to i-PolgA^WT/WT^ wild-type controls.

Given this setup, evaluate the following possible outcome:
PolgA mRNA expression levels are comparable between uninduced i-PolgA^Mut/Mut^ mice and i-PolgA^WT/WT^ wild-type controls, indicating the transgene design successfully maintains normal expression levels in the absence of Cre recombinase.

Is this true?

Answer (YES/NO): NO